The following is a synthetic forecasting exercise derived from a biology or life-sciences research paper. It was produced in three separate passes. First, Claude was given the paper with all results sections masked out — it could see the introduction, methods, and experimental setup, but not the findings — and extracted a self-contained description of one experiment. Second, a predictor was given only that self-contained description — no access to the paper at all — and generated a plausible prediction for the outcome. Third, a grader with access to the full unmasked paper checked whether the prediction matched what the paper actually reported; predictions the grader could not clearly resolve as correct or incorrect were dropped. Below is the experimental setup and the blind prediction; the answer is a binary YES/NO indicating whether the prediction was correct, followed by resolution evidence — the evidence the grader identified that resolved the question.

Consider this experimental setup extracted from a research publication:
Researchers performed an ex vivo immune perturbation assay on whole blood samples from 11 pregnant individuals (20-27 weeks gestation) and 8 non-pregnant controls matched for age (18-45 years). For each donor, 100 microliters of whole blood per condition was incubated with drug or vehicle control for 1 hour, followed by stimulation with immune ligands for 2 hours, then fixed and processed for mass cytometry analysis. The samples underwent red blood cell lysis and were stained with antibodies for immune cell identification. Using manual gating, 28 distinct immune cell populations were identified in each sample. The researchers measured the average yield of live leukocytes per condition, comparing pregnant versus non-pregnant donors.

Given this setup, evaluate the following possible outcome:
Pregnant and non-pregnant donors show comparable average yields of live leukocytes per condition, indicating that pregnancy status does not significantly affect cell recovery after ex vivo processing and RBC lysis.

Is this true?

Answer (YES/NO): NO